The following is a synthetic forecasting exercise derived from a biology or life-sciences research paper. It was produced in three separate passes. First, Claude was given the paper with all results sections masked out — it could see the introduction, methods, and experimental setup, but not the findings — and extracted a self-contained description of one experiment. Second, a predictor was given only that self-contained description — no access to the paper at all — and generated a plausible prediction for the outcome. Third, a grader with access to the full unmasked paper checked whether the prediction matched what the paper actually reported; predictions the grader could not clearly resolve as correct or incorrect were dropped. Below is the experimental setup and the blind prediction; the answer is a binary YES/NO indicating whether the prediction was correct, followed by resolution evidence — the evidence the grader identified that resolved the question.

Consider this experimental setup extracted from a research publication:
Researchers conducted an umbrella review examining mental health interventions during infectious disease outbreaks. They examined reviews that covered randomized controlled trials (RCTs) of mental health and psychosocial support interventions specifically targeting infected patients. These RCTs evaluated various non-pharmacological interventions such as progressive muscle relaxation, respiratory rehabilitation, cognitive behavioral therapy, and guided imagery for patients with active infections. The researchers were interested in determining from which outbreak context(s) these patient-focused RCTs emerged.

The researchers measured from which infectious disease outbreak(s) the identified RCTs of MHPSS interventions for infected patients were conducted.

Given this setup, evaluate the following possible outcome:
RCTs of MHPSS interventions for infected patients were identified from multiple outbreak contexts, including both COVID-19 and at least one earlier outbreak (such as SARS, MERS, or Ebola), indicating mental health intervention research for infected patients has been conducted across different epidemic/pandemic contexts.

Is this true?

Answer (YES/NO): NO